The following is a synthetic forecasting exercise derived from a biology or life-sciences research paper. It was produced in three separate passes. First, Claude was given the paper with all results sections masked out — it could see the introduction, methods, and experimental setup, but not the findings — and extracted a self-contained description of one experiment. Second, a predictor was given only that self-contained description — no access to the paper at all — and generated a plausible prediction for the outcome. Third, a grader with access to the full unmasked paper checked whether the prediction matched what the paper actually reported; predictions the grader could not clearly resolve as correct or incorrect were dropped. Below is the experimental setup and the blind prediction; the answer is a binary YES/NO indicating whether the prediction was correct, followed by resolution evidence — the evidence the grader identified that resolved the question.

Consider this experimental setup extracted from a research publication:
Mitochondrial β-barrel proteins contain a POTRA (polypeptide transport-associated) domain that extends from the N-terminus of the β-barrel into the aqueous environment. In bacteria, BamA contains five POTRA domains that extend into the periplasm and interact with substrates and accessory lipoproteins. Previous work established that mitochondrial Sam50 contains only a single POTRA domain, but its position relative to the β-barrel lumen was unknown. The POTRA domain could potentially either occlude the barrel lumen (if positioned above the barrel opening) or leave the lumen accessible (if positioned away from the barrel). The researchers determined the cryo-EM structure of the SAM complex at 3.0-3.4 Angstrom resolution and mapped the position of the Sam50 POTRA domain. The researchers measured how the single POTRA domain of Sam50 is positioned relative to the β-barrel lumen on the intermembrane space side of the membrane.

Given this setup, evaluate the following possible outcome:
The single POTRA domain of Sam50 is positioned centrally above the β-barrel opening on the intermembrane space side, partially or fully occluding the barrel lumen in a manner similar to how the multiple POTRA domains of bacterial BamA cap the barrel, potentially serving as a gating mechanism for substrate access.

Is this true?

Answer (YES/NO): NO